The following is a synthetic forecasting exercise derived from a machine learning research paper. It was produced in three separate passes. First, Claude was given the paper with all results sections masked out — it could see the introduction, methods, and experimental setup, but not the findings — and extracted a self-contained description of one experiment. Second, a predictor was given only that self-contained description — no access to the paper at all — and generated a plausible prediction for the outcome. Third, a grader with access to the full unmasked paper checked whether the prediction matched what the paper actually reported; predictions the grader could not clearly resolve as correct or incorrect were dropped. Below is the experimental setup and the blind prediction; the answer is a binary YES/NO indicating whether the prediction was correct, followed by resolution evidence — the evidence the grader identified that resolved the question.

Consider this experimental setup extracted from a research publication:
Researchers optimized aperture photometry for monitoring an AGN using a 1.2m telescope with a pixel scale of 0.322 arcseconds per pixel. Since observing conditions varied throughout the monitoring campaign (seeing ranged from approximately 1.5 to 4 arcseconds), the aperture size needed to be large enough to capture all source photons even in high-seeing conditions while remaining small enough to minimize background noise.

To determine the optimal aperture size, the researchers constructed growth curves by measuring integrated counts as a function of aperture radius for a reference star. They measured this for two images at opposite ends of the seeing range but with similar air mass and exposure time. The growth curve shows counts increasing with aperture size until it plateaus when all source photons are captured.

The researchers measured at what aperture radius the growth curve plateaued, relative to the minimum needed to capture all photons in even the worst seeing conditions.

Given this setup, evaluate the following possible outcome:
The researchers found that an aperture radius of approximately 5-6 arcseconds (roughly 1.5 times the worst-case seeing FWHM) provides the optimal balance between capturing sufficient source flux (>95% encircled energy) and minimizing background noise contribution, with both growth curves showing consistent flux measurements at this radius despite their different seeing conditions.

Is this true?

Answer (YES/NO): NO